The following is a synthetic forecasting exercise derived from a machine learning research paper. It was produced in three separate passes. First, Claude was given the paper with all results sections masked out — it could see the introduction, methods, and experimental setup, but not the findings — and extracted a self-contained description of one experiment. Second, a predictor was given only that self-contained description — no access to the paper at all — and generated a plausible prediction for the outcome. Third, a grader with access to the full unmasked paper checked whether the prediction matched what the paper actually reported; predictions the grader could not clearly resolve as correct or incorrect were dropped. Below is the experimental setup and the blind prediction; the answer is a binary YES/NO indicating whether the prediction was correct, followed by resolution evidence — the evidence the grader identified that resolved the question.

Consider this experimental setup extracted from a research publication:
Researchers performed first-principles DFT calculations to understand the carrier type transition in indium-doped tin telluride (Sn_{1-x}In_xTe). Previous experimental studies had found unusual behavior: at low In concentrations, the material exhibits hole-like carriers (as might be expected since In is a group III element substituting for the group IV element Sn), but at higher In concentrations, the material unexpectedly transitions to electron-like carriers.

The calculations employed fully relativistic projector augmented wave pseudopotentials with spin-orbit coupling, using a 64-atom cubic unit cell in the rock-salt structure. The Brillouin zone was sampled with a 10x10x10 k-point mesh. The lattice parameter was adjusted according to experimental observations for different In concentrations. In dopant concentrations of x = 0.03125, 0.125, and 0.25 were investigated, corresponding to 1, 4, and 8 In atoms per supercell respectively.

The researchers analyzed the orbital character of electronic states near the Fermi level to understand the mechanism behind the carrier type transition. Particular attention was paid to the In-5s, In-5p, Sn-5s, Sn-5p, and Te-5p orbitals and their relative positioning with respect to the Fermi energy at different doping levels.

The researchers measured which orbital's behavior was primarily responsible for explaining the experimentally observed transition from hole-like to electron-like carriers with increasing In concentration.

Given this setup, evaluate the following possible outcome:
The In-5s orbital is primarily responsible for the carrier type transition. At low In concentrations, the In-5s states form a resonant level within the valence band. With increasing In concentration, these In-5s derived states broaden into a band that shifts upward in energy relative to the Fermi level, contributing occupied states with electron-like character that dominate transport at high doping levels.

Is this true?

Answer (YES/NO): NO